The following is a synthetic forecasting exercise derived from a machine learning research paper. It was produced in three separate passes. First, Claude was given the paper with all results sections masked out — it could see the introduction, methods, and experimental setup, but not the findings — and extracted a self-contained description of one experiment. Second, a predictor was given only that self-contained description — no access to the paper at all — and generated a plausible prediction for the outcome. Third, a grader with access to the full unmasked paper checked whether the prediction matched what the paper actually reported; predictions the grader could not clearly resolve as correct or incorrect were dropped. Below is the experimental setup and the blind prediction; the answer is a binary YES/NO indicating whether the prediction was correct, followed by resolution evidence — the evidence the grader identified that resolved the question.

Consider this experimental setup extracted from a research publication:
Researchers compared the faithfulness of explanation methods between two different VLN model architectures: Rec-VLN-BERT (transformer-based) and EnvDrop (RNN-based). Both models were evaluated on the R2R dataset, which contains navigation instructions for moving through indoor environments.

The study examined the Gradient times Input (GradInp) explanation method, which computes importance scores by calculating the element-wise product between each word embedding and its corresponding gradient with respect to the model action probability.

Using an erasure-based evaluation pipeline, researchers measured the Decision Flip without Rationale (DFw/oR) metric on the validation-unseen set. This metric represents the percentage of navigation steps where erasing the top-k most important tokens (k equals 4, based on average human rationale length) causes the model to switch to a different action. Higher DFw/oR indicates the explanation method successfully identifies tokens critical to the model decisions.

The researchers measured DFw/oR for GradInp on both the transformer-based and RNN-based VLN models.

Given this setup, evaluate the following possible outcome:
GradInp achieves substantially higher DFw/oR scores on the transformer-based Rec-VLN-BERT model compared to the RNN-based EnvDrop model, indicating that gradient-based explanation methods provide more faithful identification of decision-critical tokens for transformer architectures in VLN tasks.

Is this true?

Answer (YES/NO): NO